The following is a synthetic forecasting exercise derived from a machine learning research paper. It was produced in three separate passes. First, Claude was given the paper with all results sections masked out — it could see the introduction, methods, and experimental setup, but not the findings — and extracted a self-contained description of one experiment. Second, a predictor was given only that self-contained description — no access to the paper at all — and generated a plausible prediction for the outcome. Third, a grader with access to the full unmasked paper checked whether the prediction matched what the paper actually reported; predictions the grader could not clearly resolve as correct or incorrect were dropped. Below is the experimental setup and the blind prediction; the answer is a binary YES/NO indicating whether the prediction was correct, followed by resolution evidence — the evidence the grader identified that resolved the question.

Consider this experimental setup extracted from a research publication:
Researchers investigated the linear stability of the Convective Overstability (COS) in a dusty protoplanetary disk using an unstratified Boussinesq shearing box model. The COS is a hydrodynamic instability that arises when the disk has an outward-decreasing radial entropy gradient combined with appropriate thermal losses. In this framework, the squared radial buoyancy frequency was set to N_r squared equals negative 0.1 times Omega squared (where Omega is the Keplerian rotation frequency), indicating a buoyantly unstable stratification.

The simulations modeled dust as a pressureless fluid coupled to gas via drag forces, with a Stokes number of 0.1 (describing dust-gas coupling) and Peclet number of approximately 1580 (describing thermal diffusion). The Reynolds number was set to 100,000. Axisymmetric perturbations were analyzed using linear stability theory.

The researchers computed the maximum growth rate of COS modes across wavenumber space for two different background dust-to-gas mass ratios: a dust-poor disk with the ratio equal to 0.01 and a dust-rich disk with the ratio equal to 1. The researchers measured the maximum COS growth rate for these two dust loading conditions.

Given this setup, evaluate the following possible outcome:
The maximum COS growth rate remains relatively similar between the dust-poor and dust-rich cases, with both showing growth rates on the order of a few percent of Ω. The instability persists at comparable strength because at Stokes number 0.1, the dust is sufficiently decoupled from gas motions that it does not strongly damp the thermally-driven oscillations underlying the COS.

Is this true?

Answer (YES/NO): NO